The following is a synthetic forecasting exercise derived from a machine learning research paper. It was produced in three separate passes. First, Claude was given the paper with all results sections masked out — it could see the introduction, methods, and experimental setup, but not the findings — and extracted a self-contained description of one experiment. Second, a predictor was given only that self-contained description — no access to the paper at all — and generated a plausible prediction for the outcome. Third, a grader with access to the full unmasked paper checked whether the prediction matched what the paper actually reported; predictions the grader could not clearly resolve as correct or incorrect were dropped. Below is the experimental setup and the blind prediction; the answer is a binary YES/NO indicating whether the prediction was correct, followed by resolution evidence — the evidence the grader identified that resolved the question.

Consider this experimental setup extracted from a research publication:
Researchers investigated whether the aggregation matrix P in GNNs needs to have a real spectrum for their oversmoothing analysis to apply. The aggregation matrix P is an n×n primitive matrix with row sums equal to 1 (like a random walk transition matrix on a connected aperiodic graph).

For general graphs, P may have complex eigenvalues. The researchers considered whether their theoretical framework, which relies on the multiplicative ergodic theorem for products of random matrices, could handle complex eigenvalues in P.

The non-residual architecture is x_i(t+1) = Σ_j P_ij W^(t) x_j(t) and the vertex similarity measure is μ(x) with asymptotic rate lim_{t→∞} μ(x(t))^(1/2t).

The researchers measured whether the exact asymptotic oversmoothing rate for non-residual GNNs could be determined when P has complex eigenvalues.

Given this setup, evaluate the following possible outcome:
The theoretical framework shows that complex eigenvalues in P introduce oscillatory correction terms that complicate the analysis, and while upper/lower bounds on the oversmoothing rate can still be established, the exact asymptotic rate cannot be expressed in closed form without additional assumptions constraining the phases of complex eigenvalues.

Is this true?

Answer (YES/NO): NO